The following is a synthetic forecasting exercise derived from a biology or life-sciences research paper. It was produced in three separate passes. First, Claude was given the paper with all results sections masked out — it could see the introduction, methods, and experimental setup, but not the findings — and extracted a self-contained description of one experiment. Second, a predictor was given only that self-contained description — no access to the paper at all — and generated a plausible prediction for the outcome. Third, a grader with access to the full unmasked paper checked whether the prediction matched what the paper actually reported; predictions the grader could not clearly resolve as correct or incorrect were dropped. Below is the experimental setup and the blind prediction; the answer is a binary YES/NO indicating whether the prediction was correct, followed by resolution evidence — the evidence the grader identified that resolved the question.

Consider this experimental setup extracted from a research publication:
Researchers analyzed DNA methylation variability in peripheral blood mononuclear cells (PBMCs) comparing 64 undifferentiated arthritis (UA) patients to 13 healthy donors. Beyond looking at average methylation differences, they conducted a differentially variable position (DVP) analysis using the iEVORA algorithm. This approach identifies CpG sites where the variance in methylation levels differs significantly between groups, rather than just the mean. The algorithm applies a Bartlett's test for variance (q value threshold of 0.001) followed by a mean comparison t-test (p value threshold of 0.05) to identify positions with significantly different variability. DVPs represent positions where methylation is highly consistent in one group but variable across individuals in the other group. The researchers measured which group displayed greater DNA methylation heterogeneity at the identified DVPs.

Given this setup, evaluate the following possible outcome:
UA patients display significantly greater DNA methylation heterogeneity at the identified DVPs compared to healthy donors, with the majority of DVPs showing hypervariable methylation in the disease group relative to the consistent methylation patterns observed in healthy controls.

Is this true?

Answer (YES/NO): YES